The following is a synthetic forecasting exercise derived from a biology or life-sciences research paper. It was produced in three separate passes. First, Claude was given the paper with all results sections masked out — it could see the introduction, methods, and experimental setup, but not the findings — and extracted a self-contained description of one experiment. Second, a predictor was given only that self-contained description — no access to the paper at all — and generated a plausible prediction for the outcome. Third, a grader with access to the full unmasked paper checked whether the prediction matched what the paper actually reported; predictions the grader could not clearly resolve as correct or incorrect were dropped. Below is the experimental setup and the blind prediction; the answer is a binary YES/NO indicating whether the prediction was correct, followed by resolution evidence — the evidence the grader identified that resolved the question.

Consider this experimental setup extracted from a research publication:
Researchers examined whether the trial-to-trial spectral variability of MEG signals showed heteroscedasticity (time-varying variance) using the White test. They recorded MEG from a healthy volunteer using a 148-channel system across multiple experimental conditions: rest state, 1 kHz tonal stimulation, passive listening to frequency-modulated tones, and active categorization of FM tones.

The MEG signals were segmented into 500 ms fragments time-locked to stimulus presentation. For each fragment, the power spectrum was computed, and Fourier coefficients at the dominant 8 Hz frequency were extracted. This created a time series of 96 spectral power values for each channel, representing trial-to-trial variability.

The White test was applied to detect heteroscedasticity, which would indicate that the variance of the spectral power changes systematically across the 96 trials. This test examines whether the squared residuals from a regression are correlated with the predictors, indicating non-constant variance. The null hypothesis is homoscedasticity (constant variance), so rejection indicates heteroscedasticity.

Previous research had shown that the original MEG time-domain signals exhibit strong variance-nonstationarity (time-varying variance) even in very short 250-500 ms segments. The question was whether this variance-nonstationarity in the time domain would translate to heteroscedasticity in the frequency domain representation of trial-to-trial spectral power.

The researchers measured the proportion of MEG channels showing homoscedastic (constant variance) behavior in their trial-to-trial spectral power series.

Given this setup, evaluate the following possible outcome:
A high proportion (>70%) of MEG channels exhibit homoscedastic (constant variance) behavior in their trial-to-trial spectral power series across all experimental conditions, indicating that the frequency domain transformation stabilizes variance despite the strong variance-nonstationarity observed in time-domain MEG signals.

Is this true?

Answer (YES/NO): YES